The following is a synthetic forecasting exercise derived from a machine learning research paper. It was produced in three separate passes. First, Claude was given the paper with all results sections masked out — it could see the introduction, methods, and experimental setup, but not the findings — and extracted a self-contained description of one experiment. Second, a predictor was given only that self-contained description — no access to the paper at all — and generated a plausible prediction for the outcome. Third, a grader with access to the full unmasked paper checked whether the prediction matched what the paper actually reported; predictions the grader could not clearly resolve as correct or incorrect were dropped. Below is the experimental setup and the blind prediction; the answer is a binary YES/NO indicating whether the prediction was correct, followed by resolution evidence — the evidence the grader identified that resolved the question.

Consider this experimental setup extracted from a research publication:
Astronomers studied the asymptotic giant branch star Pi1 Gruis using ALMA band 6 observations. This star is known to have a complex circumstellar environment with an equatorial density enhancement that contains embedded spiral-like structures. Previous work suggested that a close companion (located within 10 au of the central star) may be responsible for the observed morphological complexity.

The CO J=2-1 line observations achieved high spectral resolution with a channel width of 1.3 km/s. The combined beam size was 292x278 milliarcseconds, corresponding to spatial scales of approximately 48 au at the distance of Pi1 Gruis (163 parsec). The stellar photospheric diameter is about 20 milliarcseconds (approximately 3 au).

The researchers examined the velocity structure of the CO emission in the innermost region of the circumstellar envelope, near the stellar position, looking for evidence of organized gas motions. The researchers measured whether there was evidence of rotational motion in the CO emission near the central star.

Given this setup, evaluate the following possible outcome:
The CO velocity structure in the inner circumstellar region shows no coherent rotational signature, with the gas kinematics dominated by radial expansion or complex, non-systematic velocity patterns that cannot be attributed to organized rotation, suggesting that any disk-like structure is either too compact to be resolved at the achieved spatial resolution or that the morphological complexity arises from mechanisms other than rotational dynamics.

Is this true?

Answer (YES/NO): YES